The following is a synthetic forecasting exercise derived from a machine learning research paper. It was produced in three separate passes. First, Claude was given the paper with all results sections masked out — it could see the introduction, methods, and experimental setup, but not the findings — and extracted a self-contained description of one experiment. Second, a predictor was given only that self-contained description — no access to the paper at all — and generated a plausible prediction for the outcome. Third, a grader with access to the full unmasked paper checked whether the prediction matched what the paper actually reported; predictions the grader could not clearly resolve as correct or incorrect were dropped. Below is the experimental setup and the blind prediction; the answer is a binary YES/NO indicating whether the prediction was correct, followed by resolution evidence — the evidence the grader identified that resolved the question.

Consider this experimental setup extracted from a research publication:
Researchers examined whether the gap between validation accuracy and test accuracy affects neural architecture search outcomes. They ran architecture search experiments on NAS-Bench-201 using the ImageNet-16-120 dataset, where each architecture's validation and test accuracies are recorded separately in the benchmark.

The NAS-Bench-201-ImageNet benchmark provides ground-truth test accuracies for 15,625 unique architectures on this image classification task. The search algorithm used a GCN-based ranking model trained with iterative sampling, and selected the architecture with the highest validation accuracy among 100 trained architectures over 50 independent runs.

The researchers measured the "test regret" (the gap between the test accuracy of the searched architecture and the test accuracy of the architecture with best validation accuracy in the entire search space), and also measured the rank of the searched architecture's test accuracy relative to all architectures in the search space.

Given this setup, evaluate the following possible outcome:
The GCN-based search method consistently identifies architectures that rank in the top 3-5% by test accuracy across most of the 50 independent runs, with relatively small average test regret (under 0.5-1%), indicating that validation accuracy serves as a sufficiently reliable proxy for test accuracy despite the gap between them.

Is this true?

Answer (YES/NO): NO